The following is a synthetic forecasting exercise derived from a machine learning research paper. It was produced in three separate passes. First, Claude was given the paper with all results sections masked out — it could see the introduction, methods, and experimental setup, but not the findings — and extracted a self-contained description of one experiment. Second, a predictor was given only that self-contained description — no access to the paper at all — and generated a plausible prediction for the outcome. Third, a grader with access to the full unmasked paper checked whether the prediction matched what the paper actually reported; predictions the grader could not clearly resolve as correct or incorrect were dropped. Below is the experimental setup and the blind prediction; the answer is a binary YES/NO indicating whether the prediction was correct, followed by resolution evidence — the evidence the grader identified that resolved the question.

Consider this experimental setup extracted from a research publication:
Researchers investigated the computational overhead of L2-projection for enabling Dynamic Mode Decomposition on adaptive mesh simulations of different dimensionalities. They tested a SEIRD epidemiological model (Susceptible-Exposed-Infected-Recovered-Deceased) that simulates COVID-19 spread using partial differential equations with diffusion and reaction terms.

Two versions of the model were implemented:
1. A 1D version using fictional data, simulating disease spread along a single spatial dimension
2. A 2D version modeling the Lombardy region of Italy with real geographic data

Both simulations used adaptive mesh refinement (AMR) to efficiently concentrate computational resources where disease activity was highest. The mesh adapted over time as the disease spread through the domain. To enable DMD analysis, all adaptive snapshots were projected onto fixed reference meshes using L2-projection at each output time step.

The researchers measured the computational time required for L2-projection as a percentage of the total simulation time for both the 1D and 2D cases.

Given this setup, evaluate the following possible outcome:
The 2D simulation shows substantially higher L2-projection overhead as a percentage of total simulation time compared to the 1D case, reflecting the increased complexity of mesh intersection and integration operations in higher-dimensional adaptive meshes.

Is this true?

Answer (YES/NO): NO